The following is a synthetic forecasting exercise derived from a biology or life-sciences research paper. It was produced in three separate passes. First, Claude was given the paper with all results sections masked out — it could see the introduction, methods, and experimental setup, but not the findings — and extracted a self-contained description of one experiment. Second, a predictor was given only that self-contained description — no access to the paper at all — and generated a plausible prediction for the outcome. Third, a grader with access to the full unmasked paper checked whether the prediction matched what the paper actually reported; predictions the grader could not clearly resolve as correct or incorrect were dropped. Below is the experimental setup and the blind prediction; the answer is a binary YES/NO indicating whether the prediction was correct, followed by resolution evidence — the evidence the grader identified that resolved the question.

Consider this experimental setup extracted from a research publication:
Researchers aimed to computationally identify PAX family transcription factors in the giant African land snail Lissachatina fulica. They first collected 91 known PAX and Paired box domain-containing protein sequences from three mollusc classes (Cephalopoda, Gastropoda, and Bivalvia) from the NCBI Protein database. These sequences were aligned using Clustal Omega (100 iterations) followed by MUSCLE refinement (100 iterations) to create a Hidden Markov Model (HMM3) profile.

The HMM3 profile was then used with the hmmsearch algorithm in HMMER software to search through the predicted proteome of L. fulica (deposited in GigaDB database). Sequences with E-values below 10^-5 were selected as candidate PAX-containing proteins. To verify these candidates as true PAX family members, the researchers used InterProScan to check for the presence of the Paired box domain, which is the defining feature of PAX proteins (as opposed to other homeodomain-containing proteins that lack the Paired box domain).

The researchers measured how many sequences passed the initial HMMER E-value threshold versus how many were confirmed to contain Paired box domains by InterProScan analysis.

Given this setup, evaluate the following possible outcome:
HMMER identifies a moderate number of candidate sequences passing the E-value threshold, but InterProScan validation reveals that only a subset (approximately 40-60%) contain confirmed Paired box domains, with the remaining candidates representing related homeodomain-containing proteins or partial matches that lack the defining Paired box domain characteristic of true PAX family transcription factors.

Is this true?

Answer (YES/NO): NO